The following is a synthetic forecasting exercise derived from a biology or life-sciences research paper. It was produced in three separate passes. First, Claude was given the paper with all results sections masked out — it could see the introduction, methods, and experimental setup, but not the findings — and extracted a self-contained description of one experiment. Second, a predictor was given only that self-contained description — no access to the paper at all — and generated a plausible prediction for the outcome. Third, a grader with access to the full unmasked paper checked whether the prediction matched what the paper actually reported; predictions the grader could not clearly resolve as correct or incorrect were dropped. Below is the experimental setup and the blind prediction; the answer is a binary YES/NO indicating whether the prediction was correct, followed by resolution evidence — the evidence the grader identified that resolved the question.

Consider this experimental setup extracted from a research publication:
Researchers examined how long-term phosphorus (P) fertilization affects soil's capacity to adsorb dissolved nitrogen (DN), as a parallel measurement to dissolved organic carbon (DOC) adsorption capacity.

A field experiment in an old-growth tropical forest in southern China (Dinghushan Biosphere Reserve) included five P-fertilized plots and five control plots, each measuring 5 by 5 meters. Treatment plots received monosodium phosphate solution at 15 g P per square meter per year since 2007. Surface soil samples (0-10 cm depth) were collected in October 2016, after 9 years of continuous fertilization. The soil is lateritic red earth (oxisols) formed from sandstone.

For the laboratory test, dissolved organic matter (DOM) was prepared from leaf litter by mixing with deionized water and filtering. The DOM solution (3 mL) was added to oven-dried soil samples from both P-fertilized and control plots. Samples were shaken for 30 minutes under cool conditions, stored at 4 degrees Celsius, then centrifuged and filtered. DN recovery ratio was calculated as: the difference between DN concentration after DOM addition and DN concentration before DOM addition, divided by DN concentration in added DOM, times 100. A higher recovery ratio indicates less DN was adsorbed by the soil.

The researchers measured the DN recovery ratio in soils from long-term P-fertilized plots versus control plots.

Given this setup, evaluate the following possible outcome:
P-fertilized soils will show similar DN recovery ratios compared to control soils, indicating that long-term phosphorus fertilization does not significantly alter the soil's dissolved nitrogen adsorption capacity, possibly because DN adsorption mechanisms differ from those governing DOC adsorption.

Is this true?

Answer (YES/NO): YES